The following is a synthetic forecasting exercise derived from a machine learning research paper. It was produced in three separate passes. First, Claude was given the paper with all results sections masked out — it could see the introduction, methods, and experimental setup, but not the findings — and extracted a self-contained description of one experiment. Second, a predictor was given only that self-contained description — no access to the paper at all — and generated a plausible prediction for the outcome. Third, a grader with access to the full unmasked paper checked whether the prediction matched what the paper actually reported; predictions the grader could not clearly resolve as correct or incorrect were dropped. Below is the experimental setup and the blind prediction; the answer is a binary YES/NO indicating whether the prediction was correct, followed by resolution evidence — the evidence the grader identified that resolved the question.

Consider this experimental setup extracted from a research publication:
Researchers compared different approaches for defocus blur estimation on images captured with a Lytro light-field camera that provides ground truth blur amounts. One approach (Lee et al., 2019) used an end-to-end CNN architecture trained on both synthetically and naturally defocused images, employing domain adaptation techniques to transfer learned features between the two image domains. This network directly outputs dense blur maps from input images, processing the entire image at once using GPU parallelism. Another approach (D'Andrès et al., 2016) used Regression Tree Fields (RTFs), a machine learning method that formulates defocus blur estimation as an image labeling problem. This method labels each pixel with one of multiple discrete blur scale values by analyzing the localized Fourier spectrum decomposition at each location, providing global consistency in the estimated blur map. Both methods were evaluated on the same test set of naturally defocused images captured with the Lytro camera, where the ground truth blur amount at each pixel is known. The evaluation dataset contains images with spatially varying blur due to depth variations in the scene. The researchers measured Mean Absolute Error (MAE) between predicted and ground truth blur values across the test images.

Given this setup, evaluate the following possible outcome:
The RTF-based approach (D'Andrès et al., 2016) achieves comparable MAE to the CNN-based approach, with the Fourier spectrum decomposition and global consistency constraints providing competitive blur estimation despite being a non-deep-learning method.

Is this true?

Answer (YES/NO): NO